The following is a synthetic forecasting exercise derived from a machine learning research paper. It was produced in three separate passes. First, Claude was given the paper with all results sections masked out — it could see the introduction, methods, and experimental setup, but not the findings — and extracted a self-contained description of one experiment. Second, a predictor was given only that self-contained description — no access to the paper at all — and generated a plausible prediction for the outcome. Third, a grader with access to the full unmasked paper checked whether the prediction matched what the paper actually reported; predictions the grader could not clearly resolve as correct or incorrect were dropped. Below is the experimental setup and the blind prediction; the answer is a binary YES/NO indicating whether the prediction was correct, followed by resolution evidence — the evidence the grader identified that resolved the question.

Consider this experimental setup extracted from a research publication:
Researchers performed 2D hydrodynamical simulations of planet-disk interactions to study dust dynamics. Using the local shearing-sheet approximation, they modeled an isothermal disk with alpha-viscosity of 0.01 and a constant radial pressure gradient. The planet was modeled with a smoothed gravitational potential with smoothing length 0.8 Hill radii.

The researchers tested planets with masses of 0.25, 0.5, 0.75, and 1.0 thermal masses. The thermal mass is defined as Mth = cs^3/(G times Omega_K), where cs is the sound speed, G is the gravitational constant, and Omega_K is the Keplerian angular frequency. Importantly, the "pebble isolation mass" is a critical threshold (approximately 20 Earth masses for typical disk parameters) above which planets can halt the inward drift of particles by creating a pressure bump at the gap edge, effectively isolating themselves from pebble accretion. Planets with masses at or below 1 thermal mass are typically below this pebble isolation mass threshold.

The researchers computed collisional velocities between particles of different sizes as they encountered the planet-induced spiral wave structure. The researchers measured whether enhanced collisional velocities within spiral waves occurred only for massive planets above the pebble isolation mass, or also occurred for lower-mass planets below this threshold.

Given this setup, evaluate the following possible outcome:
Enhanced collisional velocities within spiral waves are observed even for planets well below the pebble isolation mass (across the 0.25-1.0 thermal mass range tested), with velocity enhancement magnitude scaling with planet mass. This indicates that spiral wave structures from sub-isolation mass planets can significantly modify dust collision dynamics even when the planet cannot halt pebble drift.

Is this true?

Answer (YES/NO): YES